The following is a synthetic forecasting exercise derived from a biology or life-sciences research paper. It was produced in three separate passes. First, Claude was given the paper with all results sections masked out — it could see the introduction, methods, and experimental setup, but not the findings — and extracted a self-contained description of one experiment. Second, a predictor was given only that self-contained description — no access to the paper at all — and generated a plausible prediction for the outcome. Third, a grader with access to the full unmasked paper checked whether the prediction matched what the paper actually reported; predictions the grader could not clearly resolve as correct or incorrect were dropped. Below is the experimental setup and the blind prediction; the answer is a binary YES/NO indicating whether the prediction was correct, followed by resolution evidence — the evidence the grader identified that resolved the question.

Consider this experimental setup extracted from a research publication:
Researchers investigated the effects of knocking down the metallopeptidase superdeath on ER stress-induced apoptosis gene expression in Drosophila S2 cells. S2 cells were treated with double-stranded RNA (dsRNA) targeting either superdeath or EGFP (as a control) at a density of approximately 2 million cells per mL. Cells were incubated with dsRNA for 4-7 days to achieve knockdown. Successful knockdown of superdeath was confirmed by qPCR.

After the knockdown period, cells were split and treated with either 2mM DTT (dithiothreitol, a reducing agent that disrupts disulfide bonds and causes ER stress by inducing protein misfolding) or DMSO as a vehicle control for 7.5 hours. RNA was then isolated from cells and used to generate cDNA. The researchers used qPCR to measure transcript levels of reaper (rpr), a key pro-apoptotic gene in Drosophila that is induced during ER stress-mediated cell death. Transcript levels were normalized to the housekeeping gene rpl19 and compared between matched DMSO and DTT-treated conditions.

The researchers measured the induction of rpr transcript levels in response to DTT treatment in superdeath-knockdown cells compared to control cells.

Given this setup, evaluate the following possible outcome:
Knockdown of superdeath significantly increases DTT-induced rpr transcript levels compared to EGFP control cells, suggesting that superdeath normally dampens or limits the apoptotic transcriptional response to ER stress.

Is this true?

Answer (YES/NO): NO